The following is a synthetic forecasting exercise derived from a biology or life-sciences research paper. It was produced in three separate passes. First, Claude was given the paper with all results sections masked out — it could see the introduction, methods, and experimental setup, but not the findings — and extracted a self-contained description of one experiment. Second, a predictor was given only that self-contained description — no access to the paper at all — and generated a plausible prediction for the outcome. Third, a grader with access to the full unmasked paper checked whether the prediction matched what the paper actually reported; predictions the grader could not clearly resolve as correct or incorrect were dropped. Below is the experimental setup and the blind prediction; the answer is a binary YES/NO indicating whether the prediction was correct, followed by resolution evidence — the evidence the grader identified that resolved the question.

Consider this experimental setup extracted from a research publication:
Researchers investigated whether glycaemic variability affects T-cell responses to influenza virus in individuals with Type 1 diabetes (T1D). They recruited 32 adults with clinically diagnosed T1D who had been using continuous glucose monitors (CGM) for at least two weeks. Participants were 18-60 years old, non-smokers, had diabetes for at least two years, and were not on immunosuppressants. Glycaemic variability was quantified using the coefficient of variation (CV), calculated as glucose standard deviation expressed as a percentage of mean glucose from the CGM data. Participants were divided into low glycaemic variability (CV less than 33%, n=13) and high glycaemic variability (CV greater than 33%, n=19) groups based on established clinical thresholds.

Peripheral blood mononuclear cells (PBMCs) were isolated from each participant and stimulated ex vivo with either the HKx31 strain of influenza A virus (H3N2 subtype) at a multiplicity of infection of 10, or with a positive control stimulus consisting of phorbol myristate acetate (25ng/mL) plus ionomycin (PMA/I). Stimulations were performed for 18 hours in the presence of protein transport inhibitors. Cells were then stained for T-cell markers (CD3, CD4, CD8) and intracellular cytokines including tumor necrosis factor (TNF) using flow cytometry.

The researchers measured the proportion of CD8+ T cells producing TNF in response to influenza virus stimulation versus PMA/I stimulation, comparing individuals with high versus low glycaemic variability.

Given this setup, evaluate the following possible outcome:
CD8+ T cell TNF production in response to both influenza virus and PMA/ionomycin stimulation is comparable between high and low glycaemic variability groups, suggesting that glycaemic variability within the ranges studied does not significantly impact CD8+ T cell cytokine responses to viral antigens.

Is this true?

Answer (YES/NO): NO